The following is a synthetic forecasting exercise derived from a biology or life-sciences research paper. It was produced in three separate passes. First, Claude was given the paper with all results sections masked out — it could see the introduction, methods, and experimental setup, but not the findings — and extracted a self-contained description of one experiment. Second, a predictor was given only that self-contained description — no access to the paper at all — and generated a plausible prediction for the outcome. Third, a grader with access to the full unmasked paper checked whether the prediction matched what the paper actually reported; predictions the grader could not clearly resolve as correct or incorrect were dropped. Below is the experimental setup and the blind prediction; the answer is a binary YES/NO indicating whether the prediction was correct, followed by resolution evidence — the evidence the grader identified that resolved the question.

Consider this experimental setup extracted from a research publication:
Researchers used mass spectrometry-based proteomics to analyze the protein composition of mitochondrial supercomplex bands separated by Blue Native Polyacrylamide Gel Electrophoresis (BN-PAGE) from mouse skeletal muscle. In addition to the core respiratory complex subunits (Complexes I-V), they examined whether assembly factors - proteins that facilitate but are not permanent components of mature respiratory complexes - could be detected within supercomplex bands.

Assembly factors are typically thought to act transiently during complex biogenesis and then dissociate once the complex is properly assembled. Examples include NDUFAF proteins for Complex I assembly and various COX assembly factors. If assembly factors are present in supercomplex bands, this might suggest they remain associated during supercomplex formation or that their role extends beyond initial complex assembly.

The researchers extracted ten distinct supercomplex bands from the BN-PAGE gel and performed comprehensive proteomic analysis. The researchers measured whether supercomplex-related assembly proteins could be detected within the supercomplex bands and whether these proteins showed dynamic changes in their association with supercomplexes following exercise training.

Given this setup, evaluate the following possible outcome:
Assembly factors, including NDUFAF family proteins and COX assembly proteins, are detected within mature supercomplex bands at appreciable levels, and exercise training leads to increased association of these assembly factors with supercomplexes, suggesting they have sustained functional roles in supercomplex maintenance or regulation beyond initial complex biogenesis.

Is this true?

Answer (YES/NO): NO